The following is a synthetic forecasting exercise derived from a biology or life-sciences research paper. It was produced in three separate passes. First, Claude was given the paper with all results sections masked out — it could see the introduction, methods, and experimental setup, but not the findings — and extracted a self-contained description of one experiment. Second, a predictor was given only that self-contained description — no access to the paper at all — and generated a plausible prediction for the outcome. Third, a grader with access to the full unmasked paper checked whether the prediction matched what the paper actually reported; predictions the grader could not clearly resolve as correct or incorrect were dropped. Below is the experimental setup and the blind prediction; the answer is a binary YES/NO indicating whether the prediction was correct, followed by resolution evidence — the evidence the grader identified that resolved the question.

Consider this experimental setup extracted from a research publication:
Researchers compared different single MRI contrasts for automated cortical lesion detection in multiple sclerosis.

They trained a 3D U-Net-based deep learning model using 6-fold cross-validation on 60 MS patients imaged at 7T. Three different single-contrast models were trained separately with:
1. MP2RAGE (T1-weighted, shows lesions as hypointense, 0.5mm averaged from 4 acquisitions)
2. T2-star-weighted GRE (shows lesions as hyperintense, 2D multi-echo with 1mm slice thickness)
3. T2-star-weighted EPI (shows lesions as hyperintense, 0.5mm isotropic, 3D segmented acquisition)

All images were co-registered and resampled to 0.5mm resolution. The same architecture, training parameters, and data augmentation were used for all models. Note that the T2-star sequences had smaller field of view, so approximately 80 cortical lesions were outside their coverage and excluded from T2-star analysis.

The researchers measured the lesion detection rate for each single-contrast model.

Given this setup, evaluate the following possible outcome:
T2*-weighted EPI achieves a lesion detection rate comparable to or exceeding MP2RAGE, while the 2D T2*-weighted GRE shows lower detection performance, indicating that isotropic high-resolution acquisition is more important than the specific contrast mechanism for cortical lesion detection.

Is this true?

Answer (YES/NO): NO